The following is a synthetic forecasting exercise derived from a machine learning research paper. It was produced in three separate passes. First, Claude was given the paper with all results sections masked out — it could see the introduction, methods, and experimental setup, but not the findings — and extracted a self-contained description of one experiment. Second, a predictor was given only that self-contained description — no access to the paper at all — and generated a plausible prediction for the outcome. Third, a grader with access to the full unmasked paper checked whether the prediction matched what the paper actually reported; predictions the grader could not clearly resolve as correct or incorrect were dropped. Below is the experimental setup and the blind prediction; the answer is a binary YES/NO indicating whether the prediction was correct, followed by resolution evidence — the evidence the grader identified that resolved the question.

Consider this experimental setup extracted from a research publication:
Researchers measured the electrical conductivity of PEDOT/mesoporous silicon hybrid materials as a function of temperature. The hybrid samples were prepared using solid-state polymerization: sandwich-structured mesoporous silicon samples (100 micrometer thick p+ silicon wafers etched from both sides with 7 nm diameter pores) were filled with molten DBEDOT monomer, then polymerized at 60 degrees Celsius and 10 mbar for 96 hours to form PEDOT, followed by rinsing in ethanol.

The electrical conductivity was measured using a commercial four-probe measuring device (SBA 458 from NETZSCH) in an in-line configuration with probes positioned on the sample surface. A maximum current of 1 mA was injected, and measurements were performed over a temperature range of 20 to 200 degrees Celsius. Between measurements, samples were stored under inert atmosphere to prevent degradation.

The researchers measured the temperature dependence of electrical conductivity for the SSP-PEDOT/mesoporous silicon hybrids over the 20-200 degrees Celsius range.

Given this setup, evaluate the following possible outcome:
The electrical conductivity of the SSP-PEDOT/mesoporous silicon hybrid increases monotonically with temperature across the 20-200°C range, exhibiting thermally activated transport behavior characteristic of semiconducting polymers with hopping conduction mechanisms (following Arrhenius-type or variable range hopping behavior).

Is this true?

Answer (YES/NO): NO